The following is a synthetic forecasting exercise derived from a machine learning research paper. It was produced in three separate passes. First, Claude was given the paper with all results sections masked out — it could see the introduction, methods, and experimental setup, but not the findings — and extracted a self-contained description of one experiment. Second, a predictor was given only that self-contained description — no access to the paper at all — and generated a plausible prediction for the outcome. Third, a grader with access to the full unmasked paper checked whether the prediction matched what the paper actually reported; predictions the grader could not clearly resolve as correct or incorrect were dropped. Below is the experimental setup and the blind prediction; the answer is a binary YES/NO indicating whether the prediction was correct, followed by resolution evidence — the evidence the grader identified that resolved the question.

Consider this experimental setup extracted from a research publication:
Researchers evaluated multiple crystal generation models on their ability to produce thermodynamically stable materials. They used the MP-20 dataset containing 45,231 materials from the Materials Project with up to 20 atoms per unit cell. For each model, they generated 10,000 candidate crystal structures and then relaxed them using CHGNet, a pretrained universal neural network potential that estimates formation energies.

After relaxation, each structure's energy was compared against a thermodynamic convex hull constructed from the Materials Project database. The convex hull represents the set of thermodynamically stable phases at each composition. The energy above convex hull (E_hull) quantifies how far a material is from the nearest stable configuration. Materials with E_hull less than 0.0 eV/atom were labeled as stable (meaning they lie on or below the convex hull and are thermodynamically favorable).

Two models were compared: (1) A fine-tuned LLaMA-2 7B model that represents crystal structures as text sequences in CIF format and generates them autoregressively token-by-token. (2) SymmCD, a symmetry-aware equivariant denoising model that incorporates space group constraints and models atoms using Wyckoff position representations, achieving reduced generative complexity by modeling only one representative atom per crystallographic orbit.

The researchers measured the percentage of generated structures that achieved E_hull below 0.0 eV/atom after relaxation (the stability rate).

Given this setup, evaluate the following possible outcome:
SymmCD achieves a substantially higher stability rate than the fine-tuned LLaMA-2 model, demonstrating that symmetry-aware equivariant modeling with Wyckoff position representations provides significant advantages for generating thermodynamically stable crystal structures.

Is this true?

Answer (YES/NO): NO